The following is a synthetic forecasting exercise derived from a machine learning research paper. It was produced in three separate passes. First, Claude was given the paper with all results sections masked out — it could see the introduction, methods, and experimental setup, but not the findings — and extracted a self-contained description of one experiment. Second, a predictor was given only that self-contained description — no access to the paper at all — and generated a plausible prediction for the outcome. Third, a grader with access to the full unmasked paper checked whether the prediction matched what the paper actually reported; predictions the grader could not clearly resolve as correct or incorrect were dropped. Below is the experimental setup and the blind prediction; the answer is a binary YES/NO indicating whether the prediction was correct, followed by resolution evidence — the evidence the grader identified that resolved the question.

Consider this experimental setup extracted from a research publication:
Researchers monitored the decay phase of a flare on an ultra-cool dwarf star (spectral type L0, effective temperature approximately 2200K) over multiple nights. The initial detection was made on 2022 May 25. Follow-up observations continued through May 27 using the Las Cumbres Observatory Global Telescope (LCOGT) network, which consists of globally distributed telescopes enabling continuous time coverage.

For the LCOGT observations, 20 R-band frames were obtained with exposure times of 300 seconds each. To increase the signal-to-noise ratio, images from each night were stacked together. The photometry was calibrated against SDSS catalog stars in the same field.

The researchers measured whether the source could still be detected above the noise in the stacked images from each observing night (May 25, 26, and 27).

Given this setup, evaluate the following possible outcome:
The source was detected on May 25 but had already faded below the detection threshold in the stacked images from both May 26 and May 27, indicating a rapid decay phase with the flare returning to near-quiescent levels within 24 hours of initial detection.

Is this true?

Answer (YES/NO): NO